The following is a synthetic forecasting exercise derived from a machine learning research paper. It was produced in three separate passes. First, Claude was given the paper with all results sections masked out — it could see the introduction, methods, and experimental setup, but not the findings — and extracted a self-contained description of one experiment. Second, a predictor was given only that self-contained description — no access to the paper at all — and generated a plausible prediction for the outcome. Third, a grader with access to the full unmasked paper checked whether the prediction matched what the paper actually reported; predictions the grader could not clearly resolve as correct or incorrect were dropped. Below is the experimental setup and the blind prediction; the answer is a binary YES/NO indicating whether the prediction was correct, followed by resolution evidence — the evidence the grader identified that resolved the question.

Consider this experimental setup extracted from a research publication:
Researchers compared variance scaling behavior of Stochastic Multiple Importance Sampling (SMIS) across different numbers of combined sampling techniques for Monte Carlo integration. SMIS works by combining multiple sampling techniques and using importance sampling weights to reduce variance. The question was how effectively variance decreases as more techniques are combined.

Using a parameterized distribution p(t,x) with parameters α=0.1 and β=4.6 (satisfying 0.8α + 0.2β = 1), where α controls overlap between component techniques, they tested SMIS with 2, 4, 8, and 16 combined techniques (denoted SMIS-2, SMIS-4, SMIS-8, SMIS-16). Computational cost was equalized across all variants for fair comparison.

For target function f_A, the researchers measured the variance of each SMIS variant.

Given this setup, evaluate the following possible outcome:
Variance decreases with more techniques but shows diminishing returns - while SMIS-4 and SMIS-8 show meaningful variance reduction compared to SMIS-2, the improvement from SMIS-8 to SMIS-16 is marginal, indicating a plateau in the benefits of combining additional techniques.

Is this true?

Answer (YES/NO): NO